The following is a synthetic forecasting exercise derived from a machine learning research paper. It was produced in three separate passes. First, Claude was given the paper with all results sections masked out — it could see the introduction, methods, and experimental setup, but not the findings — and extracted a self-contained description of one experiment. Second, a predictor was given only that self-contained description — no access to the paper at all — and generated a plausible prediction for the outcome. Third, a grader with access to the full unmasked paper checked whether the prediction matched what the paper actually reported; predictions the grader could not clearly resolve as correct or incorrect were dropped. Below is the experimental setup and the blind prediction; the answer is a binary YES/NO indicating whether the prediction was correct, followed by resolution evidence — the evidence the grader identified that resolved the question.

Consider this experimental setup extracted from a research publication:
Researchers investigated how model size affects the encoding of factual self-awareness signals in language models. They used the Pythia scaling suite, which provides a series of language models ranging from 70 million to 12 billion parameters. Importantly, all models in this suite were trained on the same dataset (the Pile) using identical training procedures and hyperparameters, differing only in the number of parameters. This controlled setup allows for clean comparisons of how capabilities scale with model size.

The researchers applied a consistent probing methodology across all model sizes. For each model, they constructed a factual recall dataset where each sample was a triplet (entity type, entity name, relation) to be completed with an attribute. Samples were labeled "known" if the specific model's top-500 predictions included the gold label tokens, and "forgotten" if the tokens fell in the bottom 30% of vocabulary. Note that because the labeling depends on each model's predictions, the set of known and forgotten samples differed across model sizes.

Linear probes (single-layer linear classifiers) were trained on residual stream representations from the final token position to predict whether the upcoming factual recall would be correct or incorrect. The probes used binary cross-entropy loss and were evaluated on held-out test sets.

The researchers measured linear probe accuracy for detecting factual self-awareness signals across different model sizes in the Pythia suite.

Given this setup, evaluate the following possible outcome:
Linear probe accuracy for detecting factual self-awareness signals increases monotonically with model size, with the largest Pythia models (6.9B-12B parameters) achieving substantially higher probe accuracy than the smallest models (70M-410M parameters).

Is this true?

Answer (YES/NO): YES